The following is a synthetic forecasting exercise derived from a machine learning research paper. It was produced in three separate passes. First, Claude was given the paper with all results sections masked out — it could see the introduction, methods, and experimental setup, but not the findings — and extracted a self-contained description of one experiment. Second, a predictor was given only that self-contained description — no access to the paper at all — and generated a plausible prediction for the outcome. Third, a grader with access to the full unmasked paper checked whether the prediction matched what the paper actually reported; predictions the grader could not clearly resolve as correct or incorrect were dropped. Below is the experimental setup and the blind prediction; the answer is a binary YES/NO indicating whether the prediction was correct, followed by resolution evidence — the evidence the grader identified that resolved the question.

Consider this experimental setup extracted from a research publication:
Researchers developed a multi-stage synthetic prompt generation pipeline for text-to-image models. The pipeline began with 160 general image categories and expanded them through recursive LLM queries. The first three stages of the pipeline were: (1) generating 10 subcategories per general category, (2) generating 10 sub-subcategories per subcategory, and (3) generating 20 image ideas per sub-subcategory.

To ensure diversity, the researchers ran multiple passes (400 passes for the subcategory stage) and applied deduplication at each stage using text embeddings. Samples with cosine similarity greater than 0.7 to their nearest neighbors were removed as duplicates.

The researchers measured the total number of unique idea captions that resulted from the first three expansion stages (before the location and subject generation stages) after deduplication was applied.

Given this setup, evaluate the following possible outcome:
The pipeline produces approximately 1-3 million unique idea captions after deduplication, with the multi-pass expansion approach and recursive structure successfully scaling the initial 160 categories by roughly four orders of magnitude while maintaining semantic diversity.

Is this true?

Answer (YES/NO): NO